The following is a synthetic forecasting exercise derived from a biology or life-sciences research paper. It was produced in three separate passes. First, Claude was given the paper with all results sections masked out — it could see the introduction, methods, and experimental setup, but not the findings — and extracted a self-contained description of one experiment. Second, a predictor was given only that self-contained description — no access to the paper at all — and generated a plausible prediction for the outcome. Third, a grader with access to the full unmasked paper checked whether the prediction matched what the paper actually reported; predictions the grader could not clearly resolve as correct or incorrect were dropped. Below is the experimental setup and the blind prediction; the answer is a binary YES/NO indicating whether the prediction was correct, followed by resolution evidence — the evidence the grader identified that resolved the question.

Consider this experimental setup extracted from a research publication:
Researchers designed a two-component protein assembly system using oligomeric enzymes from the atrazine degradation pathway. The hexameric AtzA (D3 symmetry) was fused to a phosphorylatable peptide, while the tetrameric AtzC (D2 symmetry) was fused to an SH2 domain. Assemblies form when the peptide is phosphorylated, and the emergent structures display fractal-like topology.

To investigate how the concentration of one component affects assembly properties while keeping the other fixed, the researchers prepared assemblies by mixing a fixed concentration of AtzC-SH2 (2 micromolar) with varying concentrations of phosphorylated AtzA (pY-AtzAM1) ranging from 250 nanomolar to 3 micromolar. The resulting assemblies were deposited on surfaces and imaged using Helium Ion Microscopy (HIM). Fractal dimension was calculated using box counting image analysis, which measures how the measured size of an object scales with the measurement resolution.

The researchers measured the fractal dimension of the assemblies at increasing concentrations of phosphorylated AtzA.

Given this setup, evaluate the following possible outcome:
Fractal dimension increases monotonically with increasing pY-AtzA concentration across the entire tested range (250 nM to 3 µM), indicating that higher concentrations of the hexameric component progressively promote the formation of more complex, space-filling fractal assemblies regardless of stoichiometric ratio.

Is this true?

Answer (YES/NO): YES